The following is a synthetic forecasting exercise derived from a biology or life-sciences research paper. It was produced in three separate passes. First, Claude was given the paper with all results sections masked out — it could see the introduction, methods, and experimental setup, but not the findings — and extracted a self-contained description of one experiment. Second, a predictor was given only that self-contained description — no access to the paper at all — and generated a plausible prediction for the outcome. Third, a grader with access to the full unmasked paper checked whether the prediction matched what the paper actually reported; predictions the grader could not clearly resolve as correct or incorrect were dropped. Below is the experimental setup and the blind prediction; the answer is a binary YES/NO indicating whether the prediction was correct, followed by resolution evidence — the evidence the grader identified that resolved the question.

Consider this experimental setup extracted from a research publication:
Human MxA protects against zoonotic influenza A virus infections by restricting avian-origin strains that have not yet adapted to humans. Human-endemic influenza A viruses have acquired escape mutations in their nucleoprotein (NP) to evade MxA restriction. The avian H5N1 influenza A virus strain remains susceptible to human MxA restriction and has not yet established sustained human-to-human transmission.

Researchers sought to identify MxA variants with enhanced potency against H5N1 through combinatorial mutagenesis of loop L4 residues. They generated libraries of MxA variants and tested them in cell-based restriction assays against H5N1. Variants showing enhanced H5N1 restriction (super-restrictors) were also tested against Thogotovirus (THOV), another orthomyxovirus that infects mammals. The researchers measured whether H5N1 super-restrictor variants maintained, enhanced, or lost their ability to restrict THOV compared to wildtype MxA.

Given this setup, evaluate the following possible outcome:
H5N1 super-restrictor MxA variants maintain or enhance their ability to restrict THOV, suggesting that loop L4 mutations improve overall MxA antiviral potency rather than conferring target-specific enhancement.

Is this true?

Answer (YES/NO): NO